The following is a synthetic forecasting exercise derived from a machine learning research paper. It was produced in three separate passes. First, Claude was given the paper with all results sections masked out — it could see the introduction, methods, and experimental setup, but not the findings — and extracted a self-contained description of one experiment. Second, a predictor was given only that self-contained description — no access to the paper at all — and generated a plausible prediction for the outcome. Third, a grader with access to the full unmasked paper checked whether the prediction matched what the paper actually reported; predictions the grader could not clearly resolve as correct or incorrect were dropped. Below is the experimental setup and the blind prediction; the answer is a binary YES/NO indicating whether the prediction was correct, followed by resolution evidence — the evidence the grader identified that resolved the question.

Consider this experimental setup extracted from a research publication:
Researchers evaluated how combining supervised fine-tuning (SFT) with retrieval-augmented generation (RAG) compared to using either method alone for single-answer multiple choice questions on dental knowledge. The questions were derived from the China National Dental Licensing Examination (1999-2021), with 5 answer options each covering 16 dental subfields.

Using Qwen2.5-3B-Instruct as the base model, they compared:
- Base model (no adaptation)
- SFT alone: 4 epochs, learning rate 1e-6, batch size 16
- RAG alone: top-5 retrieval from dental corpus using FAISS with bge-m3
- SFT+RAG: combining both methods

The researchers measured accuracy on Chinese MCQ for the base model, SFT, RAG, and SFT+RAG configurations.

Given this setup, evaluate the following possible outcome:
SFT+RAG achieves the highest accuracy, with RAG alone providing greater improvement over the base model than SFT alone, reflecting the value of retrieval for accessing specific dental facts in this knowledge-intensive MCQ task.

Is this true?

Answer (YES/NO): NO